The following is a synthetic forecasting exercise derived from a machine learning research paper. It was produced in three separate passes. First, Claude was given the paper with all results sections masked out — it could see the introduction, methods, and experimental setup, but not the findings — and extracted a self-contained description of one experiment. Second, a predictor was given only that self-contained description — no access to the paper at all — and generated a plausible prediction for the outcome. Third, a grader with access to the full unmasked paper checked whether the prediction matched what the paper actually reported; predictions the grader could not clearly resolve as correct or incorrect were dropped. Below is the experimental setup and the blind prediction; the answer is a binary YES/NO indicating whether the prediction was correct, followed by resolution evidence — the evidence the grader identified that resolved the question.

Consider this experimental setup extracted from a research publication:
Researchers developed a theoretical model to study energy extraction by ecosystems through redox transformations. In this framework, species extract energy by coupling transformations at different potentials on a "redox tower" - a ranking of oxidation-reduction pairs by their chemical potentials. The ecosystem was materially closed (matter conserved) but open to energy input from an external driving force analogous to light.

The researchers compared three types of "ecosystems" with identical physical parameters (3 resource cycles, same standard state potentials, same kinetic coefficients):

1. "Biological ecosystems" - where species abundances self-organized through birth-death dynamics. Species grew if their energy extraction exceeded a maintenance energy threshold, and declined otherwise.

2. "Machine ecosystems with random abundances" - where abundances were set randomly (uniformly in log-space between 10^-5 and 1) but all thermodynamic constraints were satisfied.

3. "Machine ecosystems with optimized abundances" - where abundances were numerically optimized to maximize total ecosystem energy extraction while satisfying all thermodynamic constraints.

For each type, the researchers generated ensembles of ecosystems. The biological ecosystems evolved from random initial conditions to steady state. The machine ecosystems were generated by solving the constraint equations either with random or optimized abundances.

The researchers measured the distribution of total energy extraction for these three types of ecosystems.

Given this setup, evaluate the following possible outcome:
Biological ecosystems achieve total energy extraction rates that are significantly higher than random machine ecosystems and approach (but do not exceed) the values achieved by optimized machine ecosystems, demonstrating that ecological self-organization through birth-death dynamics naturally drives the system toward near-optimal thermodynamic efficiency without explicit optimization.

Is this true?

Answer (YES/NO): YES